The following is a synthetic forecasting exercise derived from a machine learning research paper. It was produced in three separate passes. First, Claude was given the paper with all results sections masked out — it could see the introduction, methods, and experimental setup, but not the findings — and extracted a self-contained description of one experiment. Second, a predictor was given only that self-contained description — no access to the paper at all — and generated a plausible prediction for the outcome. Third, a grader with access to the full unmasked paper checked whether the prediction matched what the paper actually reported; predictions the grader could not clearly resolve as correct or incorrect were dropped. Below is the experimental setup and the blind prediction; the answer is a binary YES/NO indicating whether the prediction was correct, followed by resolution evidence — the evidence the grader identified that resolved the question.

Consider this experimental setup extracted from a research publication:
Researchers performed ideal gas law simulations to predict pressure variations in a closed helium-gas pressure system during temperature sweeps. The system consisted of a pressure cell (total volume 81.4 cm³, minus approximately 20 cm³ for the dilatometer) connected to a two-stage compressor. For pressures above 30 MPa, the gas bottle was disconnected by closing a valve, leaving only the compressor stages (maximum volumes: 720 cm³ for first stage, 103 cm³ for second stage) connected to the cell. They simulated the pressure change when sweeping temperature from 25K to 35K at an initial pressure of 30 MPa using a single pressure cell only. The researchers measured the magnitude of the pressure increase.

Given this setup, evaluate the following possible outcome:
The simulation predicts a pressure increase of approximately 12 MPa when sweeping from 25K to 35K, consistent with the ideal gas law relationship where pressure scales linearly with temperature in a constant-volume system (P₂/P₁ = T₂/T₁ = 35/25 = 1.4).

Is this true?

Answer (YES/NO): NO